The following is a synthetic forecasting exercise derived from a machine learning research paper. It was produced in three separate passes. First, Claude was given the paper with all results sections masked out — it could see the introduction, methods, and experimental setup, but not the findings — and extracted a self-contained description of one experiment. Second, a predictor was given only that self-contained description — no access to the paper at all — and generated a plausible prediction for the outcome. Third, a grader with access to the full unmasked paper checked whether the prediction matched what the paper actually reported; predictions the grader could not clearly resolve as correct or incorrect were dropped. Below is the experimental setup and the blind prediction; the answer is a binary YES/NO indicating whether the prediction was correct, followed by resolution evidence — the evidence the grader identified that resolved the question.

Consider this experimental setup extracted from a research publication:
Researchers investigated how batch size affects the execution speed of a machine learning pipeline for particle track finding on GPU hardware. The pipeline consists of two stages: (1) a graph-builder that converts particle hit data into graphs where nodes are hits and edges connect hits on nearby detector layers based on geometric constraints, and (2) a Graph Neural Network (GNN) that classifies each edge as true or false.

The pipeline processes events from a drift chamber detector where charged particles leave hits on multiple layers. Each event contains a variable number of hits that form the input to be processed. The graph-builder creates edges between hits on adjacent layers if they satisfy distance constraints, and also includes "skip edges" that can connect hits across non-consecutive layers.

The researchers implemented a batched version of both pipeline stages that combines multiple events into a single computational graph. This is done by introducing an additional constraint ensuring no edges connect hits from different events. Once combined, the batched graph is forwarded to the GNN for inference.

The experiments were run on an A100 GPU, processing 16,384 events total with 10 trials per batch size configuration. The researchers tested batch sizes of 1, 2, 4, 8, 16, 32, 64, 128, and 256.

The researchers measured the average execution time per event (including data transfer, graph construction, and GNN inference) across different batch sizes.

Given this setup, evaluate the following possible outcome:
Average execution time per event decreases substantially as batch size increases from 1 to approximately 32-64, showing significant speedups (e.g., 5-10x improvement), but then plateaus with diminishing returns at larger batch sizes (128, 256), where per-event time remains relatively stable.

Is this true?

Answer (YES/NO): NO